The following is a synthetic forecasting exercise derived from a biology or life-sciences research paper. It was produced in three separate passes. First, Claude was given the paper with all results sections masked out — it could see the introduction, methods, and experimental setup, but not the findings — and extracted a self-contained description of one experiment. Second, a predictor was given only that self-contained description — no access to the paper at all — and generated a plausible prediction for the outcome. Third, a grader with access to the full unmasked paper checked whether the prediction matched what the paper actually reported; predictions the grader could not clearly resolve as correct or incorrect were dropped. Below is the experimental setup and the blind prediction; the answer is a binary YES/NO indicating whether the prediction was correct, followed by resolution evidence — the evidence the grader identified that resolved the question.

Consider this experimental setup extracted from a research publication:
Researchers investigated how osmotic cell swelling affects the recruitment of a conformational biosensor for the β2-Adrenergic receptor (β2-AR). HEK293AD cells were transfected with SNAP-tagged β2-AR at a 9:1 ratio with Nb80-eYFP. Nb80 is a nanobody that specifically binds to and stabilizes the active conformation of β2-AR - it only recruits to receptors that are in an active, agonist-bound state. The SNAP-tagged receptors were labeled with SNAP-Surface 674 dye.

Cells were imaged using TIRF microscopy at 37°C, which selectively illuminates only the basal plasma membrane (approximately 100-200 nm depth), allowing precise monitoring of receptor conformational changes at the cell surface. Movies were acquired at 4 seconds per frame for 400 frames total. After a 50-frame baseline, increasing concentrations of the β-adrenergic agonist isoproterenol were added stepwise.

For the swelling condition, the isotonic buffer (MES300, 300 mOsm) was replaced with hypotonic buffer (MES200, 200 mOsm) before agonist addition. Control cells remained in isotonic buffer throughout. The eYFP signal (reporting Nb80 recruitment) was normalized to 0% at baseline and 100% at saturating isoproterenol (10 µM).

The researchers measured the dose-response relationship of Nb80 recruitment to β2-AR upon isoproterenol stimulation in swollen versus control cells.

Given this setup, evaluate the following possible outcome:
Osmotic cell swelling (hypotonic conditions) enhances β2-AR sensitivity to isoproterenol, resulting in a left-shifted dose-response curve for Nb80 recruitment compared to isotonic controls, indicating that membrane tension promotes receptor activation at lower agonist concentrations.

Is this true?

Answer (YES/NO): YES